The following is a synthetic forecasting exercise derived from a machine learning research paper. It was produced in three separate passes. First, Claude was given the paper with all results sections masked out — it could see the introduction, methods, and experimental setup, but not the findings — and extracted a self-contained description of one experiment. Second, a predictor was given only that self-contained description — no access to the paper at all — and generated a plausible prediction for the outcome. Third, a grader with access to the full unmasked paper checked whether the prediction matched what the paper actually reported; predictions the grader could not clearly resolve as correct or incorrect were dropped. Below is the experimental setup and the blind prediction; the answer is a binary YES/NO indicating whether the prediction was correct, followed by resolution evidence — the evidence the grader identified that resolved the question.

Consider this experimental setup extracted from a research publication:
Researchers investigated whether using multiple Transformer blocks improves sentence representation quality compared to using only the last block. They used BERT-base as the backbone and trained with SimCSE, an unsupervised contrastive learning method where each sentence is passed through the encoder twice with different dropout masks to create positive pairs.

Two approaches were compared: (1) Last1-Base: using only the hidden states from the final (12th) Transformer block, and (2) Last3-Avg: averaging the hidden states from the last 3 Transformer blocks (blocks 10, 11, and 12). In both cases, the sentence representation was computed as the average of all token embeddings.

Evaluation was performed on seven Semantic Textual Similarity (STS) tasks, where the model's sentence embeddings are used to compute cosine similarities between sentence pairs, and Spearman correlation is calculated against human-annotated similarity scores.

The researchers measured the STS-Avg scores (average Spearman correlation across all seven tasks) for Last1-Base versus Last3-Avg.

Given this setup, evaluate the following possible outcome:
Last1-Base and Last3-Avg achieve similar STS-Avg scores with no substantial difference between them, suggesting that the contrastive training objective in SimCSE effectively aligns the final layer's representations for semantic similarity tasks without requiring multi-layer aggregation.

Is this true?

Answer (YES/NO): YES